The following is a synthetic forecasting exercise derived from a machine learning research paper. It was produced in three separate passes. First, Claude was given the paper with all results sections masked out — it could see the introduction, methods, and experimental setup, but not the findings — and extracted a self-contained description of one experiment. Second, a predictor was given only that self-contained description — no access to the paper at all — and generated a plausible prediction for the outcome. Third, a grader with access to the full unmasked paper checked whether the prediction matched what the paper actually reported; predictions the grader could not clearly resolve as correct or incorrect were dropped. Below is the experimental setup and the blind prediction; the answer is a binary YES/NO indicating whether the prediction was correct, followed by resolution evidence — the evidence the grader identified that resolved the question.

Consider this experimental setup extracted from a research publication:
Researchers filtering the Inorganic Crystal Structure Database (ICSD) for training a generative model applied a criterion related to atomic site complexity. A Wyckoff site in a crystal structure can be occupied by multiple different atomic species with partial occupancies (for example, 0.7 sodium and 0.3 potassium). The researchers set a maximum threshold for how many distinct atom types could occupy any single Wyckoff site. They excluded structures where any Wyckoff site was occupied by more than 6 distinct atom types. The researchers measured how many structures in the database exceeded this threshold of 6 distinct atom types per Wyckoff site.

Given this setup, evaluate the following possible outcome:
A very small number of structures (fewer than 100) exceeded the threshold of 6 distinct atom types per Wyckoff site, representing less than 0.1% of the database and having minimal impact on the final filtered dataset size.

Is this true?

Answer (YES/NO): YES